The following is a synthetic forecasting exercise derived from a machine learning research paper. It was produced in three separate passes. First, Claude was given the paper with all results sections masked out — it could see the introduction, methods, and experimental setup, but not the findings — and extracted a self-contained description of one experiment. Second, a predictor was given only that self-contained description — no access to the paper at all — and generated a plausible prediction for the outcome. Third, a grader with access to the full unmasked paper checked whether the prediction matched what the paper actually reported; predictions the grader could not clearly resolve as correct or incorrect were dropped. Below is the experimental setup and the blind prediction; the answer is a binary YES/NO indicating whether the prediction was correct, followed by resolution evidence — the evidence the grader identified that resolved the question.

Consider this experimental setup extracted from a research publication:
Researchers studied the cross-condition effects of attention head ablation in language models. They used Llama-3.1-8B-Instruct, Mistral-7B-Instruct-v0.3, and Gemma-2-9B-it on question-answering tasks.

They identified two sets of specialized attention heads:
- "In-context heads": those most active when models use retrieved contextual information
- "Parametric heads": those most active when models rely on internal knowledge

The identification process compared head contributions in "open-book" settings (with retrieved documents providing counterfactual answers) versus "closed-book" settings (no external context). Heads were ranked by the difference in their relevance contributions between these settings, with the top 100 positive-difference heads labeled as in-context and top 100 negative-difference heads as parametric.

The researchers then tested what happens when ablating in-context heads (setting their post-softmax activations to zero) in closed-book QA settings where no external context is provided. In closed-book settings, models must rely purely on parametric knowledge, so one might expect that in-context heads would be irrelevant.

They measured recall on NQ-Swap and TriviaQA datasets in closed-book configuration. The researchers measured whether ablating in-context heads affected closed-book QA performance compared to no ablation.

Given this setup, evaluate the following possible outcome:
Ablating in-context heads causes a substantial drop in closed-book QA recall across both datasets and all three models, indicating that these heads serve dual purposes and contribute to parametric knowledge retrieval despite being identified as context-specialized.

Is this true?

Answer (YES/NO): NO